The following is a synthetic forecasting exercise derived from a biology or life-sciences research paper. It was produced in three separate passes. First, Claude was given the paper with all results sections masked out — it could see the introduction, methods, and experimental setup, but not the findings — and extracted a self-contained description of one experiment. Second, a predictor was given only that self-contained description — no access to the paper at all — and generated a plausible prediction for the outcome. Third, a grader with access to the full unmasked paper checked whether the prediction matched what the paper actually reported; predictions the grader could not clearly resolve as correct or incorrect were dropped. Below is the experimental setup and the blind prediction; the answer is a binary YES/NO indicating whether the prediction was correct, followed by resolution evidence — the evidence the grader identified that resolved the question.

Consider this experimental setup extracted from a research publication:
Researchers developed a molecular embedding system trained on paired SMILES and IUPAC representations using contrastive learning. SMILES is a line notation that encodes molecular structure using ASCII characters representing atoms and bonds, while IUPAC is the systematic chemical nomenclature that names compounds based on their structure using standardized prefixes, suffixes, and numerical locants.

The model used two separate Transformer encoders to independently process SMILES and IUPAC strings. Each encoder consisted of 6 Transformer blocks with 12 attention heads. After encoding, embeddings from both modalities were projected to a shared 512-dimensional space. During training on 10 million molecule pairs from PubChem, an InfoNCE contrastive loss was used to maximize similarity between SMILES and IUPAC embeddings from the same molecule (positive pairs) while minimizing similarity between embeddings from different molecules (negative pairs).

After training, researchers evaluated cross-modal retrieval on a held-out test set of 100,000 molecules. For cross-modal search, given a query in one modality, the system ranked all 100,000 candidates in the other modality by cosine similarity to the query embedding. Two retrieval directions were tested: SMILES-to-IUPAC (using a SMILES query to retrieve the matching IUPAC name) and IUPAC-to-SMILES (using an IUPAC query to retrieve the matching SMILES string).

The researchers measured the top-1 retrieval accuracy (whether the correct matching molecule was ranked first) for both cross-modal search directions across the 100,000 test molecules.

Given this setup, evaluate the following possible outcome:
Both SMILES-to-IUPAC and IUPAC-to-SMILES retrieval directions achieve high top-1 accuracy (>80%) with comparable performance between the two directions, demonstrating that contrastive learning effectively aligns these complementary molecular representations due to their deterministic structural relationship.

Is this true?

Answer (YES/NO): NO